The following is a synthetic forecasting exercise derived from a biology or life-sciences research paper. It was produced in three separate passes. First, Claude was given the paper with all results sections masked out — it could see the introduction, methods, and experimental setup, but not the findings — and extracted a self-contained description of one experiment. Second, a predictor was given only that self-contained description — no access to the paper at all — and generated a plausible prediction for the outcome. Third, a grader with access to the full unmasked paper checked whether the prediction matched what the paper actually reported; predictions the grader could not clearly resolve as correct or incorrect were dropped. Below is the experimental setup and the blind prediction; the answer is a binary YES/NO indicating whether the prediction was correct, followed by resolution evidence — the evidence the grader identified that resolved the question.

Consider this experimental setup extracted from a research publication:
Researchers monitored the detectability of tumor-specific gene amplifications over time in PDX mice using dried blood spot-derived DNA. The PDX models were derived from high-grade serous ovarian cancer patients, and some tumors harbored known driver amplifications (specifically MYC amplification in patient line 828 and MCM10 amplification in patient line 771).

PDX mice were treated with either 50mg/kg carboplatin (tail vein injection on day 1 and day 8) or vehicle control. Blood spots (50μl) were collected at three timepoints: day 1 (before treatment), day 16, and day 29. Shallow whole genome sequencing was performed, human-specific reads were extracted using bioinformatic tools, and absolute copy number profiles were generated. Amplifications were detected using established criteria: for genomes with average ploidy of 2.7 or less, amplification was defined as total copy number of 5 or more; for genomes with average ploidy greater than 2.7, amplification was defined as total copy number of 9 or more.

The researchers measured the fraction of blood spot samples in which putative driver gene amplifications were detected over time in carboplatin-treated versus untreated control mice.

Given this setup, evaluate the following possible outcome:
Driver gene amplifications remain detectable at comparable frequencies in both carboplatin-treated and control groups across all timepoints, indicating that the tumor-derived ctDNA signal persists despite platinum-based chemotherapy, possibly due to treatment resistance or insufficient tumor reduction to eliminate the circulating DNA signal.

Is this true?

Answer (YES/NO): NO